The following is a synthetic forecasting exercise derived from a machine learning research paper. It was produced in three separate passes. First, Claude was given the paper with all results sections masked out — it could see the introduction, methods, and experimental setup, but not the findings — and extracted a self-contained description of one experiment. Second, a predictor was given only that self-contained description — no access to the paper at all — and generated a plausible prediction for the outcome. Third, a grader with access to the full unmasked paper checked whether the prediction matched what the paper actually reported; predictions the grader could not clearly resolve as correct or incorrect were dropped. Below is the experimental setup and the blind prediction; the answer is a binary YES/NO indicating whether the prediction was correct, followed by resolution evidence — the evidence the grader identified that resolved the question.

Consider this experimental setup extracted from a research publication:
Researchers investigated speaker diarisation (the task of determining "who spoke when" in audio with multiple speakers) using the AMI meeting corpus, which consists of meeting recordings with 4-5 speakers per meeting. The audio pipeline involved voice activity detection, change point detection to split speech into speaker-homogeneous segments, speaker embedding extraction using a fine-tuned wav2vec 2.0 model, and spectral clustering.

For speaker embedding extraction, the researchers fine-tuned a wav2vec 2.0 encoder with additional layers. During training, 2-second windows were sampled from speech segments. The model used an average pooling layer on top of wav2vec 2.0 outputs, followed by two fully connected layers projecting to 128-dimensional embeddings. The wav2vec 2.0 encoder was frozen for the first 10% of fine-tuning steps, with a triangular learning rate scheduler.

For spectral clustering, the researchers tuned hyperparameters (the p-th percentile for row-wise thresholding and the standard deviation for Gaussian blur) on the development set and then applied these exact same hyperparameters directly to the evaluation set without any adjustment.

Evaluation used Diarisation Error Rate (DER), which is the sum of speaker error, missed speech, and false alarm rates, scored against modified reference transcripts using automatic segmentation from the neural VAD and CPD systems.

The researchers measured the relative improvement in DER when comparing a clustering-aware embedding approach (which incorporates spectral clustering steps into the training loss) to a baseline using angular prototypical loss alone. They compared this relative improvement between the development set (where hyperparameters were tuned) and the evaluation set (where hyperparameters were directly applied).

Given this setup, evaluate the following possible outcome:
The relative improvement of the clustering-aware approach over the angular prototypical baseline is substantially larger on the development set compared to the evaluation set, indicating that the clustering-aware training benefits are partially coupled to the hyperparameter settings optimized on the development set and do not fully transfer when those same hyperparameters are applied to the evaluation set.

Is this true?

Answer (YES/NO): NO